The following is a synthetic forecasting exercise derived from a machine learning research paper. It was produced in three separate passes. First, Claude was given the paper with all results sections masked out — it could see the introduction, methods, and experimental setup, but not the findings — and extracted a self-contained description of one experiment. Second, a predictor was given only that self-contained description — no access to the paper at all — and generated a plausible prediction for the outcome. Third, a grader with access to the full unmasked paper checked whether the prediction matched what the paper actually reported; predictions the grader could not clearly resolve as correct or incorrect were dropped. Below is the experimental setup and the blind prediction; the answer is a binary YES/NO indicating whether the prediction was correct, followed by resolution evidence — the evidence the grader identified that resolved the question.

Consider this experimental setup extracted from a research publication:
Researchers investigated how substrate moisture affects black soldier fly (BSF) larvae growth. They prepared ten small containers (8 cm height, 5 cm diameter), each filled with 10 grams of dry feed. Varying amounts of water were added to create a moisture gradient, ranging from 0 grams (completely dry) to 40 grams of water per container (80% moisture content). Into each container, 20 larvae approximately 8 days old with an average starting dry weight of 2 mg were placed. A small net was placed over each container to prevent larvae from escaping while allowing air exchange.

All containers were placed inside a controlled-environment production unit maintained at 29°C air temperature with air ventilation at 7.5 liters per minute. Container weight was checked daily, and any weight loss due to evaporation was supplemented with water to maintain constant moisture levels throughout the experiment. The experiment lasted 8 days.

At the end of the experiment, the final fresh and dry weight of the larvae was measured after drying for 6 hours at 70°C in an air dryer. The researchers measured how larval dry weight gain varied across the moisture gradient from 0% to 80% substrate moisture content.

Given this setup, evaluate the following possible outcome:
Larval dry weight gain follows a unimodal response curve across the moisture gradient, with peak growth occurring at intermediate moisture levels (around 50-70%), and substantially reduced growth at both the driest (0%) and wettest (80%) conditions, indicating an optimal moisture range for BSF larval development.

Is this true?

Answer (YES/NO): NO